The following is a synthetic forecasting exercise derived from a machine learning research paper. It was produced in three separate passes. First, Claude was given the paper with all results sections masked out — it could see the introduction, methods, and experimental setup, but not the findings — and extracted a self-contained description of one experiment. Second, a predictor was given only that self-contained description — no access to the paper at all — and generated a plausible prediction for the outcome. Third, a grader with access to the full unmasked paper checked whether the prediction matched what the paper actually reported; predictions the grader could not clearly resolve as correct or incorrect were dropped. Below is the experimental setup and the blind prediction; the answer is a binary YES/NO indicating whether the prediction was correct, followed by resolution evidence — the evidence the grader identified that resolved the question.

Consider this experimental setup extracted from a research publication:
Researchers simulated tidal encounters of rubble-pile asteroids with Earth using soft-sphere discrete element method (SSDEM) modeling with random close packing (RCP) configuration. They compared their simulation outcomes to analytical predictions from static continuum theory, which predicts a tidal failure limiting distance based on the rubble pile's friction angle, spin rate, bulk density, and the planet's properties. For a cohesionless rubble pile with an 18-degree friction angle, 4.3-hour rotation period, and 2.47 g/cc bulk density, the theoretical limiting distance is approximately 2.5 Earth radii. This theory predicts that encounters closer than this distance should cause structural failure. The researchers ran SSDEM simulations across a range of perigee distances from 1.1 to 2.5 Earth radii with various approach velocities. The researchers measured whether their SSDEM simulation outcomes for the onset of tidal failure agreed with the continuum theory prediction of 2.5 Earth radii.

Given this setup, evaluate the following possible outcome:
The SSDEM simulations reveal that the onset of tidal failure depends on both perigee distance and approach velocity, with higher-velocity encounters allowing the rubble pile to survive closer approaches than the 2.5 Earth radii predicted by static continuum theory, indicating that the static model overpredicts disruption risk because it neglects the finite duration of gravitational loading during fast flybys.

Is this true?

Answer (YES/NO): NO